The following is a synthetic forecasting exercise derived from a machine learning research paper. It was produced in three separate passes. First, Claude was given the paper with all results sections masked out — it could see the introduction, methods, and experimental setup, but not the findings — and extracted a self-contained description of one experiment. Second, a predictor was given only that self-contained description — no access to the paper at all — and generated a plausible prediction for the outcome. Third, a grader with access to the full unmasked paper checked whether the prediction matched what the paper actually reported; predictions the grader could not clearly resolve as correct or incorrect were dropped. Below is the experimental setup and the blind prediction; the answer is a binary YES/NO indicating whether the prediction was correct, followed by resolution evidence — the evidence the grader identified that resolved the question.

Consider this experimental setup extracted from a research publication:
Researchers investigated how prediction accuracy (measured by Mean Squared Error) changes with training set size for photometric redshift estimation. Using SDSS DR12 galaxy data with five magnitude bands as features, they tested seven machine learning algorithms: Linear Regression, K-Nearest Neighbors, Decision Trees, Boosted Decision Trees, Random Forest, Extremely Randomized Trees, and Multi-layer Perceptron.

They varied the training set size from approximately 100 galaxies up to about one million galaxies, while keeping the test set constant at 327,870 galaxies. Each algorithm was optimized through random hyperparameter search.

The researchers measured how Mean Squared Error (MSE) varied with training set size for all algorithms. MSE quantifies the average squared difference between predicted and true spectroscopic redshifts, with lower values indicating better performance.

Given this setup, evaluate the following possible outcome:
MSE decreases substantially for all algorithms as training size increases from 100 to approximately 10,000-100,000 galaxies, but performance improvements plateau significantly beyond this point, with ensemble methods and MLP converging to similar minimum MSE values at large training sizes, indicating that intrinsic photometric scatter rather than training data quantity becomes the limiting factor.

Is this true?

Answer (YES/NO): NO